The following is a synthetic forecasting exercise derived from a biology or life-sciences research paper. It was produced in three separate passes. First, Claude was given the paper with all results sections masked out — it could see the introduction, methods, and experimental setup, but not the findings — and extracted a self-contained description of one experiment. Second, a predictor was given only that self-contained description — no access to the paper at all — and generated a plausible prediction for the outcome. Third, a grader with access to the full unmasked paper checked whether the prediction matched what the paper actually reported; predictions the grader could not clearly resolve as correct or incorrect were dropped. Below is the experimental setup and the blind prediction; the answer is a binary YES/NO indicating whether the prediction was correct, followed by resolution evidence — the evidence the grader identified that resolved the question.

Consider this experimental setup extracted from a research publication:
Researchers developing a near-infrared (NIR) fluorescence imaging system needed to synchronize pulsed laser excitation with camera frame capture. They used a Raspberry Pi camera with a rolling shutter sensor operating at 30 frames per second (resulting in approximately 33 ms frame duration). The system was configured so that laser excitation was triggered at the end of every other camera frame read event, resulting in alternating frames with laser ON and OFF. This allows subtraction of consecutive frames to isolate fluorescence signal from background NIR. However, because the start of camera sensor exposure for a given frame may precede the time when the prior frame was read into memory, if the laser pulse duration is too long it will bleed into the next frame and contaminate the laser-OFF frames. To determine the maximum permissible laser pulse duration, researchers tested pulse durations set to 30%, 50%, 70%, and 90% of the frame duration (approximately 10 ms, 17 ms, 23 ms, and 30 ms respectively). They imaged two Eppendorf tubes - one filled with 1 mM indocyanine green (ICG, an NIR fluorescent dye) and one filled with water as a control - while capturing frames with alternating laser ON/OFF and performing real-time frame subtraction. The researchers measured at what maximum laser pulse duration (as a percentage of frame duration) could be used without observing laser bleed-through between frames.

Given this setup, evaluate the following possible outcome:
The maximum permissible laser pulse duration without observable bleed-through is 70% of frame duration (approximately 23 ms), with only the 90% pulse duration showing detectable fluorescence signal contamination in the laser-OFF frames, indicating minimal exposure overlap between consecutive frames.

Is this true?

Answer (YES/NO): YES